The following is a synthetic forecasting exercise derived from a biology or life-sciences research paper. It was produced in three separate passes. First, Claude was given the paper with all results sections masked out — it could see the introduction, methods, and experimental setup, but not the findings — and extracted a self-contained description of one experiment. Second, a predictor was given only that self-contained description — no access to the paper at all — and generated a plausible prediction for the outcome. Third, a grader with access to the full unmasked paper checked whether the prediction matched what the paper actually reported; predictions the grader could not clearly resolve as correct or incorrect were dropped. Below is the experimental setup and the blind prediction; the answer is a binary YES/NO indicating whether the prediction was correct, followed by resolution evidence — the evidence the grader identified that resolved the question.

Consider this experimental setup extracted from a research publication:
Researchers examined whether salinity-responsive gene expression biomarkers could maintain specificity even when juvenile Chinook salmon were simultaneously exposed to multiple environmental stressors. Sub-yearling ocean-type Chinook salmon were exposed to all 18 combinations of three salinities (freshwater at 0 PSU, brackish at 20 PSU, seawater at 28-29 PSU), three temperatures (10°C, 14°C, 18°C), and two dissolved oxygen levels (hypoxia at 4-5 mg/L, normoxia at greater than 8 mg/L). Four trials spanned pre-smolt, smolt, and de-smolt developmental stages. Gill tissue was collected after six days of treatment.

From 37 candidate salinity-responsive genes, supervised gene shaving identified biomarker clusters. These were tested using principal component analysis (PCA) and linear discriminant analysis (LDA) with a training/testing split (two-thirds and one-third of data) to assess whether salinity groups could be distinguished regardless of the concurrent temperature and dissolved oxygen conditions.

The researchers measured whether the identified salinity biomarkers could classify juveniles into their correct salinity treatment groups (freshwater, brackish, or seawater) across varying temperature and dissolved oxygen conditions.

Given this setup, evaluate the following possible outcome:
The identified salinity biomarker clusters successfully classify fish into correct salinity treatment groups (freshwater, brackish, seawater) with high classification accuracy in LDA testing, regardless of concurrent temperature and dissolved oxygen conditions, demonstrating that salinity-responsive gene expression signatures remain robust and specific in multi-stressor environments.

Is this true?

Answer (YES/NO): NO